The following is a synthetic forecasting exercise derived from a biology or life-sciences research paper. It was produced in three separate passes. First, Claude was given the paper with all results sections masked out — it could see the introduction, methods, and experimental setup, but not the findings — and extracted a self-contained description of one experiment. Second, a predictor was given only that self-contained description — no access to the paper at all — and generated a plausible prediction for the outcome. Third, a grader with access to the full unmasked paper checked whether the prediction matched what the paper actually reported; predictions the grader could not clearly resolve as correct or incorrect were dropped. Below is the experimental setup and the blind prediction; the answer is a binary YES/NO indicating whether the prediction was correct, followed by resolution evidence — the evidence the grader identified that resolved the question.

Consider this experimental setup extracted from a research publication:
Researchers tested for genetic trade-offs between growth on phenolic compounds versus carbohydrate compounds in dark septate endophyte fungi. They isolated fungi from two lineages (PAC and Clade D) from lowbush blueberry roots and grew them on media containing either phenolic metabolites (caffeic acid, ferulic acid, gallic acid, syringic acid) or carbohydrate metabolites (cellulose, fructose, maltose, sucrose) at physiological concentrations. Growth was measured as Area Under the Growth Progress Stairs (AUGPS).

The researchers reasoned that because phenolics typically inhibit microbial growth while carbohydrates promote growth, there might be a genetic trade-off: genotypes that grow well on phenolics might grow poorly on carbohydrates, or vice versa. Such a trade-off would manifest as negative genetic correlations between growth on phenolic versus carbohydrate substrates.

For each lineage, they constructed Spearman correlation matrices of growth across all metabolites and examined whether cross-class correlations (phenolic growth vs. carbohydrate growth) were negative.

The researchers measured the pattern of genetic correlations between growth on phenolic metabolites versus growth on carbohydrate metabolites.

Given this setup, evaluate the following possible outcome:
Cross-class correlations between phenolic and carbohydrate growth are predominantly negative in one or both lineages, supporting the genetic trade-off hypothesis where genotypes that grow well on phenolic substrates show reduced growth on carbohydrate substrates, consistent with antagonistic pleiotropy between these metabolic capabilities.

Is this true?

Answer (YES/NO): NO